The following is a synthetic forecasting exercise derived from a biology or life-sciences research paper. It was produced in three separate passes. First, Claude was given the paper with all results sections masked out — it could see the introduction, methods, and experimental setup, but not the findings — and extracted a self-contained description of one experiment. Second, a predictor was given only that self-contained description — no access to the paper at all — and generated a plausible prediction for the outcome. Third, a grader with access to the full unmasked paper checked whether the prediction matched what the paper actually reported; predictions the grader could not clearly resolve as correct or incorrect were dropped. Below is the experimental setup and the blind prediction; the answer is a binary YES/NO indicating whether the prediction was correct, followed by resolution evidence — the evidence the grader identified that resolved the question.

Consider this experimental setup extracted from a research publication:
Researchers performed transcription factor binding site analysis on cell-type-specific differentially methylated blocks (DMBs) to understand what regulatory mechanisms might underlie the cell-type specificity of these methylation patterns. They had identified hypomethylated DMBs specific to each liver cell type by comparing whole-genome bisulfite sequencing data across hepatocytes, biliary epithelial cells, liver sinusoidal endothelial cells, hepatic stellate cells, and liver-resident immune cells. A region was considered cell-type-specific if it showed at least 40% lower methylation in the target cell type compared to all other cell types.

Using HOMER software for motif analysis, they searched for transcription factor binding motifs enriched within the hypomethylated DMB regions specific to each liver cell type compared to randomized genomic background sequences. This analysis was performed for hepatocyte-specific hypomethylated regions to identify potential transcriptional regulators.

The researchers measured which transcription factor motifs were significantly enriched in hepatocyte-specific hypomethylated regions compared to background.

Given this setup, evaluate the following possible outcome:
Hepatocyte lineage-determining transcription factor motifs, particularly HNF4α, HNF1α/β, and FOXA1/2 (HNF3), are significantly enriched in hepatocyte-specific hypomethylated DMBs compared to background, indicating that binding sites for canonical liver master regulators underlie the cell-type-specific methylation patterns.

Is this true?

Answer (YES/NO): NO